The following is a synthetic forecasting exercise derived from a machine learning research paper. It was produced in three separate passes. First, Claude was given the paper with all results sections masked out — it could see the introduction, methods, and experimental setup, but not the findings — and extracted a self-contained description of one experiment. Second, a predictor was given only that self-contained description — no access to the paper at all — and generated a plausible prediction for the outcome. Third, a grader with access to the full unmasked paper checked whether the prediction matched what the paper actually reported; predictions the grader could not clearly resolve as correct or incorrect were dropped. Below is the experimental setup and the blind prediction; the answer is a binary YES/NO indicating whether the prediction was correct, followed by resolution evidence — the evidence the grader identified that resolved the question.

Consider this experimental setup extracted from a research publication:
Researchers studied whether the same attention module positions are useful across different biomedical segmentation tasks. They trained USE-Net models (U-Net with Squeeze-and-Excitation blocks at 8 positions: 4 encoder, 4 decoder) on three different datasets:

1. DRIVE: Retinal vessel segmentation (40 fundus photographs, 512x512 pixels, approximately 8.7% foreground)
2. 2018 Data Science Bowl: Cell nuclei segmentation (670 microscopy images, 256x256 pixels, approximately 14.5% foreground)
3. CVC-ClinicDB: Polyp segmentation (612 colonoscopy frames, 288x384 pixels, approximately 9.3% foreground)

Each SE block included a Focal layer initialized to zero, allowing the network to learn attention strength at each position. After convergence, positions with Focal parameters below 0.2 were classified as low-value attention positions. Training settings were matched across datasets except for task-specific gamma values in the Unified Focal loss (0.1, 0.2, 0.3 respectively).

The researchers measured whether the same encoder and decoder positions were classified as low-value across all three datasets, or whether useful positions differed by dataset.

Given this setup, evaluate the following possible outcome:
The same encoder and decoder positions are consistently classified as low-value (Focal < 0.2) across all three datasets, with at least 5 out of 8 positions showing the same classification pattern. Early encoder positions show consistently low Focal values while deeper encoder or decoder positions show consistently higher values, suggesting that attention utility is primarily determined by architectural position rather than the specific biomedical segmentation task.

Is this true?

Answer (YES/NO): NO